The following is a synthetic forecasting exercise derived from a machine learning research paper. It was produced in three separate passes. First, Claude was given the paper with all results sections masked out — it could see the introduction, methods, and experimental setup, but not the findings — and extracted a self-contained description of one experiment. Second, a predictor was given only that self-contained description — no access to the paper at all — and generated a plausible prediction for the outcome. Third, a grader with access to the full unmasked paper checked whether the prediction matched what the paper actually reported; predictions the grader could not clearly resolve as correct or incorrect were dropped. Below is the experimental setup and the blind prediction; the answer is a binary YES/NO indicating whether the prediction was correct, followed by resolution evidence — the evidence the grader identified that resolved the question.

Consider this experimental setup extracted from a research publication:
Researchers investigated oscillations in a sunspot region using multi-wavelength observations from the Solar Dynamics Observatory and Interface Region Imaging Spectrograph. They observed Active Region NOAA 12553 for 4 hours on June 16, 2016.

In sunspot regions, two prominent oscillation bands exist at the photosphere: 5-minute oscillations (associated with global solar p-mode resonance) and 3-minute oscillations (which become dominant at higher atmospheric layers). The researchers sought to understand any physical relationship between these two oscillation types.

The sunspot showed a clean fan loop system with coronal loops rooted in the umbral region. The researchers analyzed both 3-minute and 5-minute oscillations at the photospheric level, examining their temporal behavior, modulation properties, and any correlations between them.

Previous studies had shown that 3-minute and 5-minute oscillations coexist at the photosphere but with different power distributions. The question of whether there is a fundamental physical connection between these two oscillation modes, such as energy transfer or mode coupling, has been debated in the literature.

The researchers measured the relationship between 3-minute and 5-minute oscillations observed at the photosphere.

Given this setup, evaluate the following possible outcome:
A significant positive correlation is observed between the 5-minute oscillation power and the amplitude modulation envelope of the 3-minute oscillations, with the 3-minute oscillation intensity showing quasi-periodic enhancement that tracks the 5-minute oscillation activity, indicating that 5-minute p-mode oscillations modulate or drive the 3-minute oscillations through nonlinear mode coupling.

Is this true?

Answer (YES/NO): NO